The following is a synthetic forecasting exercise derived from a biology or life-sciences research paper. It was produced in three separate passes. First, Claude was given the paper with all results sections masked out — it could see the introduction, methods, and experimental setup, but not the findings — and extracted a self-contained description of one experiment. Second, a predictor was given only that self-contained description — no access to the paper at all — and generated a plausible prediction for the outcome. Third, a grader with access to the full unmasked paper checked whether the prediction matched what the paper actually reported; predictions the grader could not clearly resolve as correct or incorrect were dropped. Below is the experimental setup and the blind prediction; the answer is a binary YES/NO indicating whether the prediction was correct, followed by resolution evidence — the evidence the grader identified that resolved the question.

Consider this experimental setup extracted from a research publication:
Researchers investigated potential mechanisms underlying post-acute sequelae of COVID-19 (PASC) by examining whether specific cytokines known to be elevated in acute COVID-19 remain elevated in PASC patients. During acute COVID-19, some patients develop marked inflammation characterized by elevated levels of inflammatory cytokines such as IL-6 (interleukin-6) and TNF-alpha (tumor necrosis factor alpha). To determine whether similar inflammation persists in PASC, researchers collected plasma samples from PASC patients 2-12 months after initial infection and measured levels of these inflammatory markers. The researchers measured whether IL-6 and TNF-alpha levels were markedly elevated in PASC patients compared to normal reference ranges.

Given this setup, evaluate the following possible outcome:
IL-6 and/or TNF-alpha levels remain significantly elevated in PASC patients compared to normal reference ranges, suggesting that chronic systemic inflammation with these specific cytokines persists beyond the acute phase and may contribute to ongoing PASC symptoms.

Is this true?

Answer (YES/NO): NO